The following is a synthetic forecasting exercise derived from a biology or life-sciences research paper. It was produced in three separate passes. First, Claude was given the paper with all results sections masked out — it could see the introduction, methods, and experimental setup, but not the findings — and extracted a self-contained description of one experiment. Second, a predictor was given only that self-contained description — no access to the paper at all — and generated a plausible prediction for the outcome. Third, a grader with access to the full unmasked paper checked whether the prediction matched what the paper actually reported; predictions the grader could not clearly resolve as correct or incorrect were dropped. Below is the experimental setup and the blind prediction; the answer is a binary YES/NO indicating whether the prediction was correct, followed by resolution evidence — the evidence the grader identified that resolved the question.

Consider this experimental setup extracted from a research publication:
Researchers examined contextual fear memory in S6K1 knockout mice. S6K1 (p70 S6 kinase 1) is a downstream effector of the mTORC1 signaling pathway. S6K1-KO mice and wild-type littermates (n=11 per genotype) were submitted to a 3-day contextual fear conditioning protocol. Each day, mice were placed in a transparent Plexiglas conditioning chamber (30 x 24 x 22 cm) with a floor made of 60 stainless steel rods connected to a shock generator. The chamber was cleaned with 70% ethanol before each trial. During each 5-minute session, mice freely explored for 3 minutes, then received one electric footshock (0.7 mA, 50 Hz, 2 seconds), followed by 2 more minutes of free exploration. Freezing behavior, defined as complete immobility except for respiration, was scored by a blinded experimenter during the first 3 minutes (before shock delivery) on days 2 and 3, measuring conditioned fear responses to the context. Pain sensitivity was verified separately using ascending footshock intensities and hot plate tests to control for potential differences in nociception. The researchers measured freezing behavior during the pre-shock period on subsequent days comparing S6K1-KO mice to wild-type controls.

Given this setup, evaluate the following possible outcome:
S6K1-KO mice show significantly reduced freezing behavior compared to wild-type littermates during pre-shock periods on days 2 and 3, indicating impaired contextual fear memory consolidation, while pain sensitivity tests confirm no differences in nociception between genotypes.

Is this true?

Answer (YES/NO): YES